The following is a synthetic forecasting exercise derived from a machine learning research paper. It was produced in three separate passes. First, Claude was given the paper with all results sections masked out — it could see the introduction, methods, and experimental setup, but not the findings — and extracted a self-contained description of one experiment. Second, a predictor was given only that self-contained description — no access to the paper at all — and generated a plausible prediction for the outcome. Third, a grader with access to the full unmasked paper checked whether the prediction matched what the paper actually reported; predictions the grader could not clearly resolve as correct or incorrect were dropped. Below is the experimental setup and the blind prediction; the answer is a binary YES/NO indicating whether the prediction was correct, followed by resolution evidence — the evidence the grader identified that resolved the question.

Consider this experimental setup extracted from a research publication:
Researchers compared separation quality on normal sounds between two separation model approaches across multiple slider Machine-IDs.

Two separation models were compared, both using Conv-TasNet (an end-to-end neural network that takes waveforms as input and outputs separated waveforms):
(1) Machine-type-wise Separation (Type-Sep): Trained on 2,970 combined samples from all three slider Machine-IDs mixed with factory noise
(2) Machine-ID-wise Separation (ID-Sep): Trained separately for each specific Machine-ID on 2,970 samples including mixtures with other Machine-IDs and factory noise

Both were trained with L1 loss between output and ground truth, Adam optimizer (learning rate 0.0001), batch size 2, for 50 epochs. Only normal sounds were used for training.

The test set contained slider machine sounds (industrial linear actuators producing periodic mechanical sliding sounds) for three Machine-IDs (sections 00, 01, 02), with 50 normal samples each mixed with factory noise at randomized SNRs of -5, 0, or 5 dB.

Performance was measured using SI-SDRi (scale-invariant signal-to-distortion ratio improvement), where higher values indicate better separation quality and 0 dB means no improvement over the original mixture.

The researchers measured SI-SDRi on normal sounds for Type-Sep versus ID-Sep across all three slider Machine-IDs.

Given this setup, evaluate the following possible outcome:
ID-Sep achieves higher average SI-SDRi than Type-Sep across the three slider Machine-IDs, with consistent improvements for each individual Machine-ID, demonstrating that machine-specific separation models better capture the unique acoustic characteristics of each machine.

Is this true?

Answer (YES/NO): NO